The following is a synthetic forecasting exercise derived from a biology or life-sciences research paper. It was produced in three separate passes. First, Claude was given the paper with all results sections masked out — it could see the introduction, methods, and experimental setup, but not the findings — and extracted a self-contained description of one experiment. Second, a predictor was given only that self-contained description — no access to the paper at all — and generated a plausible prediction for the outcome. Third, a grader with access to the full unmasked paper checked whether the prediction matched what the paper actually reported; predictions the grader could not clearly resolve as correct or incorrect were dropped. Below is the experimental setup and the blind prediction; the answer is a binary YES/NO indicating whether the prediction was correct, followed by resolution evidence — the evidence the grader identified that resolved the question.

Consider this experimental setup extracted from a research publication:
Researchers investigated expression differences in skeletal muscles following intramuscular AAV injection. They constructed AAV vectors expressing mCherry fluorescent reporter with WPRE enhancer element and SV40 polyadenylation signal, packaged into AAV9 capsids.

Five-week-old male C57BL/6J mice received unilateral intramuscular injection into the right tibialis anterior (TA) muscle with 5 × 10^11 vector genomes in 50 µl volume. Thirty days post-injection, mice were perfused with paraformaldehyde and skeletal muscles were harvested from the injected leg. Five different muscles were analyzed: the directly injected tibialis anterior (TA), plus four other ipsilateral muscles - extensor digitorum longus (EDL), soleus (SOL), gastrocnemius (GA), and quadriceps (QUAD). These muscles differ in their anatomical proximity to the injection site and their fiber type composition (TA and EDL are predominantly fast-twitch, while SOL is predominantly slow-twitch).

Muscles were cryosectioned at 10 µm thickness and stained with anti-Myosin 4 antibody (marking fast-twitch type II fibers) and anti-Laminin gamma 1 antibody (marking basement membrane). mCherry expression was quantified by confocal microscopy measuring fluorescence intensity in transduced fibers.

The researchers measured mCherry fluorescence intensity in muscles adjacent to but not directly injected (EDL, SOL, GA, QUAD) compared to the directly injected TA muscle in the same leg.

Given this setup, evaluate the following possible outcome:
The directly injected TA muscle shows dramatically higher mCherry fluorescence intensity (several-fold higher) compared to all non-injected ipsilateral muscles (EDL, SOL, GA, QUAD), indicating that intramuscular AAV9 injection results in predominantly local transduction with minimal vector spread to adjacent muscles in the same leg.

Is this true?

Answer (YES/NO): NO